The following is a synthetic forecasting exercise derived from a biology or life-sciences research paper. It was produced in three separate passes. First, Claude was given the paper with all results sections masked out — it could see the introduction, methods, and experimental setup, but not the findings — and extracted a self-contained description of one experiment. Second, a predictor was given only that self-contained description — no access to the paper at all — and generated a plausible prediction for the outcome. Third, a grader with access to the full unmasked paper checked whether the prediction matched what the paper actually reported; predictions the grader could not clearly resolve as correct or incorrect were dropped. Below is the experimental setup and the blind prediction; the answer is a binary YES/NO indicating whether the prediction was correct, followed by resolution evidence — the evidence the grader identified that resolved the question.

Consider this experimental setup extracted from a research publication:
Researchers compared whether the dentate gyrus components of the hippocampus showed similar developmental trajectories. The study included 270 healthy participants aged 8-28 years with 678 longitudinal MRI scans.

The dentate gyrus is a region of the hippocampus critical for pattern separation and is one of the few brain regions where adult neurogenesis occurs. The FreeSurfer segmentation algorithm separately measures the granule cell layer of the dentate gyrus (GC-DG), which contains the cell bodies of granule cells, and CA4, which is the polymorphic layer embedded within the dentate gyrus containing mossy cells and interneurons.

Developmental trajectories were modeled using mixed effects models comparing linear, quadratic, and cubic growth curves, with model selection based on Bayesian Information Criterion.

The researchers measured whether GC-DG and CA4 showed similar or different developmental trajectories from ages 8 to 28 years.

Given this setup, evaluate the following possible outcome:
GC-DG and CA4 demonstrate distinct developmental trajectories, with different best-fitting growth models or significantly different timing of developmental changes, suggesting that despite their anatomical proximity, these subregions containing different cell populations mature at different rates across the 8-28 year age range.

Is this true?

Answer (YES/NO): NO